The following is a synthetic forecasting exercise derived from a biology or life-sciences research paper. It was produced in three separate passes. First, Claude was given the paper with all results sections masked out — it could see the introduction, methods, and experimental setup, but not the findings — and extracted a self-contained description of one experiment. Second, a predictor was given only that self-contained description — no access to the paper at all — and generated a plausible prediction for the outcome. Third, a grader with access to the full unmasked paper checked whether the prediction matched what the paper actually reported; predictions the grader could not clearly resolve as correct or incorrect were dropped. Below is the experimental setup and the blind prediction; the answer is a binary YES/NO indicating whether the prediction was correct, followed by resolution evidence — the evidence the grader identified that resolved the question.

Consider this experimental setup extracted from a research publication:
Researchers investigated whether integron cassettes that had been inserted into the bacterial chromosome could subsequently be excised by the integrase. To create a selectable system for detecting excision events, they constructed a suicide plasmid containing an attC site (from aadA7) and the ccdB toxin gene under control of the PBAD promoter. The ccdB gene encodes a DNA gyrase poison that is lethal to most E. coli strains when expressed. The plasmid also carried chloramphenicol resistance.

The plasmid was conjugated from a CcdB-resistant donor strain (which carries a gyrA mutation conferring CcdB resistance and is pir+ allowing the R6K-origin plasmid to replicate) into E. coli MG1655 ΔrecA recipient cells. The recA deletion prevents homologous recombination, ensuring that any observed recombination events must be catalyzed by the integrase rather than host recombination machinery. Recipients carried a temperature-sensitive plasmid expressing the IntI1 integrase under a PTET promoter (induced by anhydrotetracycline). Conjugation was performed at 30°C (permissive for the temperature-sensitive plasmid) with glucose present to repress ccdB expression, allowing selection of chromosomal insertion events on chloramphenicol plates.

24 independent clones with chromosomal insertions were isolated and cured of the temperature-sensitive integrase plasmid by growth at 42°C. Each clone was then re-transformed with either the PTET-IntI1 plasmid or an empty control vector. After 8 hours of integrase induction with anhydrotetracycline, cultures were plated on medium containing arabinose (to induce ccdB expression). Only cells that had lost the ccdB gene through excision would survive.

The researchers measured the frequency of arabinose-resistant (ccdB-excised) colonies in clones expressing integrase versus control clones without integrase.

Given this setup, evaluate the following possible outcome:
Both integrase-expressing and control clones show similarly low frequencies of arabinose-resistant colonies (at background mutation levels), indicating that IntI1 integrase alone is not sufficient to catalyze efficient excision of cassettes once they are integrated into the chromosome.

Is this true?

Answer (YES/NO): NO